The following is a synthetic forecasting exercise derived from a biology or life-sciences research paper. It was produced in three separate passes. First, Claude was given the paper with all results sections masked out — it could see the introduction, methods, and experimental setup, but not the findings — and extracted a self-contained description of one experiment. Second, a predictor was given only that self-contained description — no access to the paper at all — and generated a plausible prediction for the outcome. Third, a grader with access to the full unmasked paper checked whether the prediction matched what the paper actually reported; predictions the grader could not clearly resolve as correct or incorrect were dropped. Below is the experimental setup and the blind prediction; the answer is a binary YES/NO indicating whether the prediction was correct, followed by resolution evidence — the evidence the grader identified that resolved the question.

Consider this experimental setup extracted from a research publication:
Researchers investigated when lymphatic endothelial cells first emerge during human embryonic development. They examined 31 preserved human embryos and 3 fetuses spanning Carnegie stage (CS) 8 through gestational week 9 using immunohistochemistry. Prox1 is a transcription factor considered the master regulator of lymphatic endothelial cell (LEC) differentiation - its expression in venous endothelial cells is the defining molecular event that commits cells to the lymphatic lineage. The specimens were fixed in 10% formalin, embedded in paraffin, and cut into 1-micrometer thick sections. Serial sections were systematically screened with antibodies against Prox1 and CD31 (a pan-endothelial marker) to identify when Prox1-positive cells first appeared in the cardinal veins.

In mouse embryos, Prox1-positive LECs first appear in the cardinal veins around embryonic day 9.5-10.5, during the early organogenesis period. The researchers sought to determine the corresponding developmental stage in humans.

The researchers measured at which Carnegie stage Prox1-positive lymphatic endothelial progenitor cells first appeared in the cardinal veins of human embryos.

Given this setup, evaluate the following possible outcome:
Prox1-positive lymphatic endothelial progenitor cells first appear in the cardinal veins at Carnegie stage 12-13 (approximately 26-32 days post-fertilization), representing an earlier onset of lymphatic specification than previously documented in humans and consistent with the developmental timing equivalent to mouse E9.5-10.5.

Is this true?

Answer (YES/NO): YES